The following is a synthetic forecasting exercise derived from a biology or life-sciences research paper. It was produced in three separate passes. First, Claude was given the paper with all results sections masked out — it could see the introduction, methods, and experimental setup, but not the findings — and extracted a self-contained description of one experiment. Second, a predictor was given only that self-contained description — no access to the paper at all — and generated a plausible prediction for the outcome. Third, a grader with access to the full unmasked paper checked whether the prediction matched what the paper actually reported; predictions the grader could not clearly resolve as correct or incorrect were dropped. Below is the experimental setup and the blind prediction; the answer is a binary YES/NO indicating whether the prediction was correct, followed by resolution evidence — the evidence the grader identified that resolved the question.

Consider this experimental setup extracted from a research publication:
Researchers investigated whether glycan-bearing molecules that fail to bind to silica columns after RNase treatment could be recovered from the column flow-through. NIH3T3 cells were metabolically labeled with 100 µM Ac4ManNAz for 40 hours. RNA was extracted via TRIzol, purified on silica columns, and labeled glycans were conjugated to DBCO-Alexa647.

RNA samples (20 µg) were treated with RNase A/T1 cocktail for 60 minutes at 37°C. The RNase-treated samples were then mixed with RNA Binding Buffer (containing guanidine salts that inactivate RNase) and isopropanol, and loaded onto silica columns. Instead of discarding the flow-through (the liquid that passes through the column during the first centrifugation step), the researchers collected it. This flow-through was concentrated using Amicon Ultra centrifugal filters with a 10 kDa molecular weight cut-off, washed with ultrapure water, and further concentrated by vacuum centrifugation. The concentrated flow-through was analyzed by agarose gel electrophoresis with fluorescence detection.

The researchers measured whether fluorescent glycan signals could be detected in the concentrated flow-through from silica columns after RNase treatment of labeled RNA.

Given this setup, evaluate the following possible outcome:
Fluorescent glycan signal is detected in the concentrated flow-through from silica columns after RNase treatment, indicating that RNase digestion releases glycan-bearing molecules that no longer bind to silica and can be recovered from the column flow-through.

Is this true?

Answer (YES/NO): YES